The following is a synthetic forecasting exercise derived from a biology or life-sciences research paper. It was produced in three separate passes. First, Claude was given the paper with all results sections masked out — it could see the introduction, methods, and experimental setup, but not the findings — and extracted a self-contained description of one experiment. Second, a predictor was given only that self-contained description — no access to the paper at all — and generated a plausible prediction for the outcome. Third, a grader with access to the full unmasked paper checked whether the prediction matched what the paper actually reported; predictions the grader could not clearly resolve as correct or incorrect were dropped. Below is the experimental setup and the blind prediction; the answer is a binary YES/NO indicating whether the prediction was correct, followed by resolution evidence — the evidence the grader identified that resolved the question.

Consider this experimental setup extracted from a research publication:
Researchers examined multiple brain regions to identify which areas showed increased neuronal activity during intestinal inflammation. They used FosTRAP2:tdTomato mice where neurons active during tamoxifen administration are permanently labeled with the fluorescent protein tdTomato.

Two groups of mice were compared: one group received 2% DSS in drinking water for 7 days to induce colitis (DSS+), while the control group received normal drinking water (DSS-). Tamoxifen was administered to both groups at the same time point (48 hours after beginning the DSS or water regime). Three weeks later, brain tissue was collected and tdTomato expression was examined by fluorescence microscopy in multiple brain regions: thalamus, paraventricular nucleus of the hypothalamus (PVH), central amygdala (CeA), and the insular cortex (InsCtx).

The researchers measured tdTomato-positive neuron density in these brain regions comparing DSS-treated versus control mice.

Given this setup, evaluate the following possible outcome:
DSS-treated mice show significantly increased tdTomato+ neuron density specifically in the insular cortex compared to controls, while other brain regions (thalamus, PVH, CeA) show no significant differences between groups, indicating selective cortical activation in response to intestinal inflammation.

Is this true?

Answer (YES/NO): NO